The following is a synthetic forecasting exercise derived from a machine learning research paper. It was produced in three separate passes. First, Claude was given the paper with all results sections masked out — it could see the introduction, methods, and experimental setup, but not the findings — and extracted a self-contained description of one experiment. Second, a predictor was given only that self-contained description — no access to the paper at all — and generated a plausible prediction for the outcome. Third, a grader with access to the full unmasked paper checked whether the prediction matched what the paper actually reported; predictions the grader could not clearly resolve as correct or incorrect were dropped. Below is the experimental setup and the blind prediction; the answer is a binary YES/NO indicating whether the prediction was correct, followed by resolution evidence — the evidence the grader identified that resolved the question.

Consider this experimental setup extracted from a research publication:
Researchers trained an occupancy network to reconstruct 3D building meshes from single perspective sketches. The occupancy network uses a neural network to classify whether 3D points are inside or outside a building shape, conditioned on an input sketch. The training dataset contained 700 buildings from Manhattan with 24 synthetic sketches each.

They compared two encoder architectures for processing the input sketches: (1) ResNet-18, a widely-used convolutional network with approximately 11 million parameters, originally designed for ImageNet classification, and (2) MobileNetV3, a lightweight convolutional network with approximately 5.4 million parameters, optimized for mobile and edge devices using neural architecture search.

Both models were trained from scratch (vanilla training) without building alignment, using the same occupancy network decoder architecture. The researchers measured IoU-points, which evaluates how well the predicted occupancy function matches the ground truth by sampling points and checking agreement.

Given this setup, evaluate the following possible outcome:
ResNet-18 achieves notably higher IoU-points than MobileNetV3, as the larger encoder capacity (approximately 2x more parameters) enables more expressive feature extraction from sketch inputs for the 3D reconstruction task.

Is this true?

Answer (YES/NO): YES